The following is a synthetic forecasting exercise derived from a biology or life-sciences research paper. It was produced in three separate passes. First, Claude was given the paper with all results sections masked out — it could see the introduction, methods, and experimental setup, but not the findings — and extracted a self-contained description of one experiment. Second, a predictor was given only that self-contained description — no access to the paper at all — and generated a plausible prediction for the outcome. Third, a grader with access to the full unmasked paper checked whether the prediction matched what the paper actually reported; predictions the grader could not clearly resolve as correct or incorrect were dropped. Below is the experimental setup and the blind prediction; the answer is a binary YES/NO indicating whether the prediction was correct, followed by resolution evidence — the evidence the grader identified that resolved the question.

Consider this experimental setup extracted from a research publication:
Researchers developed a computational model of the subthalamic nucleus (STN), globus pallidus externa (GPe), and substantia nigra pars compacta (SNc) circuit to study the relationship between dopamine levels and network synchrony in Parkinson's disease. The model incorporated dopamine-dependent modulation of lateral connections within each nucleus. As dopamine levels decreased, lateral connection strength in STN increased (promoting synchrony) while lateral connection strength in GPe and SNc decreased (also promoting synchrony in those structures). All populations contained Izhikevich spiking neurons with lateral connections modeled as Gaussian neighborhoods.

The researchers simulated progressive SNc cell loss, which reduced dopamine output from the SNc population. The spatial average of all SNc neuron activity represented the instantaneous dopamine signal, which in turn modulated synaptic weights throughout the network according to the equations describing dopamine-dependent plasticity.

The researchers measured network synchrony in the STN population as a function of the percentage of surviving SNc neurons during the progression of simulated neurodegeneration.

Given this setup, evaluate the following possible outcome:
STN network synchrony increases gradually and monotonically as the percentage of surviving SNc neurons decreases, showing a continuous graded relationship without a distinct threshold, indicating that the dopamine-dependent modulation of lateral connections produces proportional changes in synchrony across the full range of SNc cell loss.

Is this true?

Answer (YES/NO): NO